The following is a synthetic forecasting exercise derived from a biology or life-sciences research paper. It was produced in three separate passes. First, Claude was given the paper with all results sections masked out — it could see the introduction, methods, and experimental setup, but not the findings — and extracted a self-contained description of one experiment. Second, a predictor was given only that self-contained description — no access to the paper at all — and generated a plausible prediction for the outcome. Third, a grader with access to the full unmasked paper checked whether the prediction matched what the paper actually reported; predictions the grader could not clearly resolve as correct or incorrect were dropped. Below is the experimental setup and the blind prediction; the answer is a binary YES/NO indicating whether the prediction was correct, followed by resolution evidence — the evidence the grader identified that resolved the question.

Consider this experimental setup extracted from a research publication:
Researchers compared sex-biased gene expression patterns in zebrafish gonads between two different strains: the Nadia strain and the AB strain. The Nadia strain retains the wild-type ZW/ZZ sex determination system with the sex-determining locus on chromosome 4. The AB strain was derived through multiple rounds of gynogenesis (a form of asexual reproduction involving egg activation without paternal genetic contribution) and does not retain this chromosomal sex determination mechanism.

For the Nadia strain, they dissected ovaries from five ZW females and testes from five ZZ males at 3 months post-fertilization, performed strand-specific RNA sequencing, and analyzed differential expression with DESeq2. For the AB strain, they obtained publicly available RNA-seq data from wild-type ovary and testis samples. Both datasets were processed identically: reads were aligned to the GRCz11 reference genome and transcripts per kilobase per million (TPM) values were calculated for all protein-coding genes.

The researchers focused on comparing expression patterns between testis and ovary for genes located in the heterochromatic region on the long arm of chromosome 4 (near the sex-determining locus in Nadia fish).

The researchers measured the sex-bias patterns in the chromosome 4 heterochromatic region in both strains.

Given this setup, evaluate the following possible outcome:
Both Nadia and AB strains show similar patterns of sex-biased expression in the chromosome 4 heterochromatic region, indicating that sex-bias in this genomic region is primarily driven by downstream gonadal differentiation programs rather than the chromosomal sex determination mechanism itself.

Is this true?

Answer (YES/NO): YES